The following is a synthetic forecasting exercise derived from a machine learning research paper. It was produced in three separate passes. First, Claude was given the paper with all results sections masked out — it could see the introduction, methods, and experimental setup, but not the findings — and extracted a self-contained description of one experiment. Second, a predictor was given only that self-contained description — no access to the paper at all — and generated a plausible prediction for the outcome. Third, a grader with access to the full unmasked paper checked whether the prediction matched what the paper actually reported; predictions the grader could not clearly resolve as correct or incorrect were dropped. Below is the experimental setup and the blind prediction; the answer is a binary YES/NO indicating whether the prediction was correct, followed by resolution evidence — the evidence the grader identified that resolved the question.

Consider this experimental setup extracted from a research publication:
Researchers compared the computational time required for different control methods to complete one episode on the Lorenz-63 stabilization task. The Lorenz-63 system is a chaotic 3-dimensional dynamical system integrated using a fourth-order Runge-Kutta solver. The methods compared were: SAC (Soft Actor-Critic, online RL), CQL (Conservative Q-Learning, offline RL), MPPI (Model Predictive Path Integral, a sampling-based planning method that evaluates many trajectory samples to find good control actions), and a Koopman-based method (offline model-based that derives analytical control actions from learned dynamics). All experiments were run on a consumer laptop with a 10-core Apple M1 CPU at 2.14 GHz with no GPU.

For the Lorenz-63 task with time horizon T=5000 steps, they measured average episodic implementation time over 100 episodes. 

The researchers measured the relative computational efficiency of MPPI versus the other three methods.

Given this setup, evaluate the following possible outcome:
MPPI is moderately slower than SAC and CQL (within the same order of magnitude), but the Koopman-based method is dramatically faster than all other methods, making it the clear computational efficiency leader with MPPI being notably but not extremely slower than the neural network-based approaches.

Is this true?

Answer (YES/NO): NO